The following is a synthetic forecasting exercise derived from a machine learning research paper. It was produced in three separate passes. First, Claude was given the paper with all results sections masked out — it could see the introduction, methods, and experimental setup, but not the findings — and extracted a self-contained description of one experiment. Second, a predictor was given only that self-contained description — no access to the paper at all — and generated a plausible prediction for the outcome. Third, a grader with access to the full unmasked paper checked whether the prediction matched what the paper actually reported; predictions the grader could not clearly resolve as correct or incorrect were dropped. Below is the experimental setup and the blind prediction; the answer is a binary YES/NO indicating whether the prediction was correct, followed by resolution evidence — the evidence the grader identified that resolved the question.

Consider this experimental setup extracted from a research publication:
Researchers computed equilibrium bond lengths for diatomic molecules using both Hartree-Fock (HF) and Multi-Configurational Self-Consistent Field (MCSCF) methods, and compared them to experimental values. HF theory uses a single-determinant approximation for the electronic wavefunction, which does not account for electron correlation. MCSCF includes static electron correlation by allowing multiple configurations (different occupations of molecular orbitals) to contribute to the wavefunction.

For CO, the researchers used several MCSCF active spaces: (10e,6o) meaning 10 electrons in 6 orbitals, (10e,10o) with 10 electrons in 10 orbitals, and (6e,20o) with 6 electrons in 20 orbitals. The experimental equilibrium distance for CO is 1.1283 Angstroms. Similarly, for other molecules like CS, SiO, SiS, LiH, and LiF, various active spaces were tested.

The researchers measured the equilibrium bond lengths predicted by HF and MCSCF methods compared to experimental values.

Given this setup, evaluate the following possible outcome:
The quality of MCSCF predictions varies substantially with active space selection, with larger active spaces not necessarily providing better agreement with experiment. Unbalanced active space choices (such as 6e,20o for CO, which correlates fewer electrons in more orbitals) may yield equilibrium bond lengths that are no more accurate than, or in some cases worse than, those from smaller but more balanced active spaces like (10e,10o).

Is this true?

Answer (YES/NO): YES